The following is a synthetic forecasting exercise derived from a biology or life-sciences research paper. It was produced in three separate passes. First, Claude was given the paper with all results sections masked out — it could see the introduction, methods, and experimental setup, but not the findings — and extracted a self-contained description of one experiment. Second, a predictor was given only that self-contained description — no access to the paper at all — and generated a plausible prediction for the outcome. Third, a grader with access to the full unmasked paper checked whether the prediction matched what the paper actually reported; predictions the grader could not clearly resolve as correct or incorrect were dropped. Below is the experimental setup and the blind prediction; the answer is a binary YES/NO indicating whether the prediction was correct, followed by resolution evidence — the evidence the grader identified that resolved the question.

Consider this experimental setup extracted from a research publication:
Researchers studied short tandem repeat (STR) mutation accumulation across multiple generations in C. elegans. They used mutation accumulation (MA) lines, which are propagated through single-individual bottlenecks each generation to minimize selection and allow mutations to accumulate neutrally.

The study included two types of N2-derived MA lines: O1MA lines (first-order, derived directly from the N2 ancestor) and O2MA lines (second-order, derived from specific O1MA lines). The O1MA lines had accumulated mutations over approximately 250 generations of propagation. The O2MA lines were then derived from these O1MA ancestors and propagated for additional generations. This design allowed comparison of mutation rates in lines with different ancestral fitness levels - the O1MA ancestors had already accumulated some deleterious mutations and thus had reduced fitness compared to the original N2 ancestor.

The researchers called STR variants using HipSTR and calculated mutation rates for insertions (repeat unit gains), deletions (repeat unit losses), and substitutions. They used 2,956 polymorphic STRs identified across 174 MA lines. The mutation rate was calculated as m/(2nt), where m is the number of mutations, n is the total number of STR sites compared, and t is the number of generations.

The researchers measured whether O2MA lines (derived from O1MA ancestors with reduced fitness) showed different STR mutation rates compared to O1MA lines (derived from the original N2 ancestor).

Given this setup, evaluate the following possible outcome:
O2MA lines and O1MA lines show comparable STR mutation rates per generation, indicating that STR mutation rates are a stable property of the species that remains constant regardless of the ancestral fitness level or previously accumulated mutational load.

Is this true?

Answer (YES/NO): NO